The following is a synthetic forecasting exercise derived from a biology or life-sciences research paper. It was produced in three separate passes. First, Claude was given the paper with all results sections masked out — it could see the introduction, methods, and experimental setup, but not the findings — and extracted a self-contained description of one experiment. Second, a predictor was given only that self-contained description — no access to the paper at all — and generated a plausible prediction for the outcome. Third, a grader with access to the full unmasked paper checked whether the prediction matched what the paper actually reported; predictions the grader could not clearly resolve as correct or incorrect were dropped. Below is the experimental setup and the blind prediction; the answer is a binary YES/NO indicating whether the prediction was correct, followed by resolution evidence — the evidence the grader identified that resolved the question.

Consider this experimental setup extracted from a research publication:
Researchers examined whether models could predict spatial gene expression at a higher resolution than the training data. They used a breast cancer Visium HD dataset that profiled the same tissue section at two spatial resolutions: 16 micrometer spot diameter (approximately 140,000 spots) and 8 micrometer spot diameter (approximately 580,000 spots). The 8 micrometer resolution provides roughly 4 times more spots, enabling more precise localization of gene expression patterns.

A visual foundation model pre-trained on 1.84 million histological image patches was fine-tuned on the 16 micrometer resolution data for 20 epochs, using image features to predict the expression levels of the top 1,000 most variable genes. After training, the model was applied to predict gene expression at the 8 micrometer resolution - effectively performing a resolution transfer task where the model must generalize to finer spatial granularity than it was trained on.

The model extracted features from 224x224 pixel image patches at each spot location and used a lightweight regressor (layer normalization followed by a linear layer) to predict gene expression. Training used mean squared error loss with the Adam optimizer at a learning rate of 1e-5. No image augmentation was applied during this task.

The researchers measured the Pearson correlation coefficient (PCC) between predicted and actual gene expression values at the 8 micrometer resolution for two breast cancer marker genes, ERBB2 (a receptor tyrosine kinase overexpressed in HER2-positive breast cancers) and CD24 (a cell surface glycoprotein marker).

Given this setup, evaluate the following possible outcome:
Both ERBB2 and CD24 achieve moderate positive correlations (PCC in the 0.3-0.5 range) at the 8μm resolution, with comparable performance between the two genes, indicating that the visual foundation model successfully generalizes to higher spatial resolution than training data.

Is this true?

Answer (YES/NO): NO